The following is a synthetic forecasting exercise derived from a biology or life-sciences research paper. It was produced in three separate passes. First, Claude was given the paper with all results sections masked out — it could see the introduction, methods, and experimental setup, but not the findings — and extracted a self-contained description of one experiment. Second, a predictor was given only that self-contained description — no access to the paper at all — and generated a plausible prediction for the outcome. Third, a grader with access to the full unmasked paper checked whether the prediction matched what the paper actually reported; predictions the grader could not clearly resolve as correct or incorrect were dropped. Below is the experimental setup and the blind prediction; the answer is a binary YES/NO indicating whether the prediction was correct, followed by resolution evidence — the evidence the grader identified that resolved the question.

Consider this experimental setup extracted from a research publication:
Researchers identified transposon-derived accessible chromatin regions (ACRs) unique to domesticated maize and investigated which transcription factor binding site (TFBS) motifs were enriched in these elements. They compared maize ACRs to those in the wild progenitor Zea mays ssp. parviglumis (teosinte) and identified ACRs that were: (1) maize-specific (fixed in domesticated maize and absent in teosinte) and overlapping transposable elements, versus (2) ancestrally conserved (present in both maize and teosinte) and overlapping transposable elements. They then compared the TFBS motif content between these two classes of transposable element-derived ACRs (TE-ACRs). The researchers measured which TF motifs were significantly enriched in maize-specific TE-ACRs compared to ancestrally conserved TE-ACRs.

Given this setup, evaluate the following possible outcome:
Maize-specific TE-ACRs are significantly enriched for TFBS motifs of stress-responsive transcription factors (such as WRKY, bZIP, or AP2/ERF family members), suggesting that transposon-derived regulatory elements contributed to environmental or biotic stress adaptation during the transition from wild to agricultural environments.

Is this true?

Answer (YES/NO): NO